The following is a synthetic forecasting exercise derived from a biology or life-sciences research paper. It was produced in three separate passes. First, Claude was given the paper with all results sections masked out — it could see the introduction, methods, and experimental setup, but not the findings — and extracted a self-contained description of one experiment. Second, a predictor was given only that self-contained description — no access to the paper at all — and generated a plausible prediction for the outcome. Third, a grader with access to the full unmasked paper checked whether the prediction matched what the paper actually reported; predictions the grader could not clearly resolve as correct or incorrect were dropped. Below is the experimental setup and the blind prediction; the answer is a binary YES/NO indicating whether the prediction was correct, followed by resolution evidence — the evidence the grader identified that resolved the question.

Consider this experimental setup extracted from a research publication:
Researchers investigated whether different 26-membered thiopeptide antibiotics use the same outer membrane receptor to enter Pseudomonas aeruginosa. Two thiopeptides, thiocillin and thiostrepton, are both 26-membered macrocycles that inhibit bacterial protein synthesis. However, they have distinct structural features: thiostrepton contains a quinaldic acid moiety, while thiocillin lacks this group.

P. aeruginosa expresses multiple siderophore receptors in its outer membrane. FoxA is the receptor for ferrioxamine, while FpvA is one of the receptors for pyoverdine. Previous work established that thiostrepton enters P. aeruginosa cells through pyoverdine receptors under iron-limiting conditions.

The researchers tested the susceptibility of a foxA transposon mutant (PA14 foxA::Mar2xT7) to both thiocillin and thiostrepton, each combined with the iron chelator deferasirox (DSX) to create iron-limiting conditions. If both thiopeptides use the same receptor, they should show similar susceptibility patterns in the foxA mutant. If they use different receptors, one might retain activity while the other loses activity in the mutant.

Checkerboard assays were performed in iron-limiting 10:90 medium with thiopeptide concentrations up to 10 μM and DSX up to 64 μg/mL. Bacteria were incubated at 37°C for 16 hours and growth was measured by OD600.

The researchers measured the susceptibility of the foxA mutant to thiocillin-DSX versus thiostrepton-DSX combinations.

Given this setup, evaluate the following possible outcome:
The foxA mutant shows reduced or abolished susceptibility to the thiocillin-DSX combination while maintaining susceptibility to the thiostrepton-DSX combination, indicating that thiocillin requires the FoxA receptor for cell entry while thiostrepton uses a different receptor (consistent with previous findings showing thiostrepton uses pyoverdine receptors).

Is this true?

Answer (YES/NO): YES